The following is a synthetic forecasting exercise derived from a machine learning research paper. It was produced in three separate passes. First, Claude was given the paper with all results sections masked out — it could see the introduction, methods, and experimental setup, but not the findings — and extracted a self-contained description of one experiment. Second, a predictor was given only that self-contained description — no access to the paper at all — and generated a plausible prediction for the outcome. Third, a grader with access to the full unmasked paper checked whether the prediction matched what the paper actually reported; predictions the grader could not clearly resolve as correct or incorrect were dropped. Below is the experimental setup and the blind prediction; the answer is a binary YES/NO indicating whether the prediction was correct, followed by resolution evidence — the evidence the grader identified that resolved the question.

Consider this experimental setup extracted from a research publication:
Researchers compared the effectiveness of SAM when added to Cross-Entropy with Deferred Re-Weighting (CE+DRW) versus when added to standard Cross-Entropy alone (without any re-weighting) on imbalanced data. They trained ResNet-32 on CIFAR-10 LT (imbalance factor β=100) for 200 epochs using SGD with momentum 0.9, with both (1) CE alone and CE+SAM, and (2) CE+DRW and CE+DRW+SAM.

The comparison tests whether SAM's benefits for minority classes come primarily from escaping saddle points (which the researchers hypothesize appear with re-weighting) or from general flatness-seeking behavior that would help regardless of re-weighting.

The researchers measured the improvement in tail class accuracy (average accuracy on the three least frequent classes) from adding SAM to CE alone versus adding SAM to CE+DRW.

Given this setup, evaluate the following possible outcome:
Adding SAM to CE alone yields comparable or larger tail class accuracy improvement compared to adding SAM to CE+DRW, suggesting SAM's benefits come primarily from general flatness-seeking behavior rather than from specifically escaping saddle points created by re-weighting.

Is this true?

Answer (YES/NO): NO